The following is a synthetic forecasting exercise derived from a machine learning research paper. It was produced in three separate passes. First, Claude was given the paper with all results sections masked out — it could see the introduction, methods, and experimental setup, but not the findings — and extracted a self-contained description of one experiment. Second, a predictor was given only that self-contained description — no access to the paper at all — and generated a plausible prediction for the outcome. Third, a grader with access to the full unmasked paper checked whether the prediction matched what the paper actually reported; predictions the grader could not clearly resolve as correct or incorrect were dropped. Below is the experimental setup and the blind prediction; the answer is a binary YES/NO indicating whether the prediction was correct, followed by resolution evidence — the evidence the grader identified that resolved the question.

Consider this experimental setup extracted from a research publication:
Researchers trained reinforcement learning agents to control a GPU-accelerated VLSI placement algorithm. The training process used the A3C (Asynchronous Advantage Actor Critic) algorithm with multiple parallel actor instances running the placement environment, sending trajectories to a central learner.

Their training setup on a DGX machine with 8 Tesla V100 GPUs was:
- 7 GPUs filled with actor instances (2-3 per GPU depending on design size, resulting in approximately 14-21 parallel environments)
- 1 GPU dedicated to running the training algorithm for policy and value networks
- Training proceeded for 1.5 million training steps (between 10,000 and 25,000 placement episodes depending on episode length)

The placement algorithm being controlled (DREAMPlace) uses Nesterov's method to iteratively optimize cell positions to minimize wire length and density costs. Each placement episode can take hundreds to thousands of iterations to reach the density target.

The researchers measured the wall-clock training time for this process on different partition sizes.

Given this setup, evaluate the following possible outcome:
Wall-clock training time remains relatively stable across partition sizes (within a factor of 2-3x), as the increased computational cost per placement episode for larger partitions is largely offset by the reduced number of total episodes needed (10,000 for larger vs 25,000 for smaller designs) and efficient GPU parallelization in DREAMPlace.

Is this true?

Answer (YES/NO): YES